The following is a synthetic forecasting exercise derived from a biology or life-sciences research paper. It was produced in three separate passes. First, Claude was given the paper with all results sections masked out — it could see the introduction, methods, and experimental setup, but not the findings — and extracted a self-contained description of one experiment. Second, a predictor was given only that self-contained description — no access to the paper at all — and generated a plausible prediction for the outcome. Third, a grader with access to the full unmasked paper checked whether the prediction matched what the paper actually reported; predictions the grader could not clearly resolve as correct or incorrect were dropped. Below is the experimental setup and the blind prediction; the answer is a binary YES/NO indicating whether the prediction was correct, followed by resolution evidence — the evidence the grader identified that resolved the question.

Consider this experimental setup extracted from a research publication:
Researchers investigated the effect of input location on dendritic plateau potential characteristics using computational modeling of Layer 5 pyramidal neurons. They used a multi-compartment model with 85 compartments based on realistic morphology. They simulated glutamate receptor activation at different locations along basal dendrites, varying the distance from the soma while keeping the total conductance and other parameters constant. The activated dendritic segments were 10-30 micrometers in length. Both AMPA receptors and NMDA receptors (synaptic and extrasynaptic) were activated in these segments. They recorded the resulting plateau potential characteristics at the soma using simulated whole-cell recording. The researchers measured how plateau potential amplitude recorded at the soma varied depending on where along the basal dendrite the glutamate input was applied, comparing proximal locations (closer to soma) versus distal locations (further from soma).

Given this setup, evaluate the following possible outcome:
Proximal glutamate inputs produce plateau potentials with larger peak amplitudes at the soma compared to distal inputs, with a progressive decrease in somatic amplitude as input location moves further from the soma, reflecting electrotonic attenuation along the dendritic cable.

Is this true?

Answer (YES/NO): YES